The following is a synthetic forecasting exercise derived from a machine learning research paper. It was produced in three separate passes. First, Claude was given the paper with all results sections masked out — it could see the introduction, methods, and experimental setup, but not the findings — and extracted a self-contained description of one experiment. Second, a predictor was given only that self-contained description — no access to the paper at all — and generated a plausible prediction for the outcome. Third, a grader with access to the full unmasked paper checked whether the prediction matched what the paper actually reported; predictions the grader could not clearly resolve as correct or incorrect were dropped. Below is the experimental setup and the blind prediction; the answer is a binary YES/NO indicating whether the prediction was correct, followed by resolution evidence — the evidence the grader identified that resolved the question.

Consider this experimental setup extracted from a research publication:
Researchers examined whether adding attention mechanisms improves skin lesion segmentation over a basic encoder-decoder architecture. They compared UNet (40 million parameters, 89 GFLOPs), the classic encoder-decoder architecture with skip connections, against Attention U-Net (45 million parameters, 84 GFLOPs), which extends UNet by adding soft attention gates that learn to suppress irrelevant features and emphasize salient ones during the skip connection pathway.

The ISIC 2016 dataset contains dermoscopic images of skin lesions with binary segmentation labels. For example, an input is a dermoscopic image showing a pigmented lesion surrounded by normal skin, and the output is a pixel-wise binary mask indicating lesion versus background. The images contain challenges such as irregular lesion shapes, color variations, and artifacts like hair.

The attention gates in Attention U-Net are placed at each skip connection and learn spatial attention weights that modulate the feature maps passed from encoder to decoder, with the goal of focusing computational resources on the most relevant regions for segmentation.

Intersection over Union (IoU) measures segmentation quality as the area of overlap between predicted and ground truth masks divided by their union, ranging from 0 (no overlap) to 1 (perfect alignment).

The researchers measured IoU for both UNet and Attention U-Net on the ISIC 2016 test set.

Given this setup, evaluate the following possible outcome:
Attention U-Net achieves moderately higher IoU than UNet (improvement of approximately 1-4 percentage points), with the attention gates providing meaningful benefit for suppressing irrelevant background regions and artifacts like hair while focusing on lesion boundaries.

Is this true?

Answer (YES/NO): NO